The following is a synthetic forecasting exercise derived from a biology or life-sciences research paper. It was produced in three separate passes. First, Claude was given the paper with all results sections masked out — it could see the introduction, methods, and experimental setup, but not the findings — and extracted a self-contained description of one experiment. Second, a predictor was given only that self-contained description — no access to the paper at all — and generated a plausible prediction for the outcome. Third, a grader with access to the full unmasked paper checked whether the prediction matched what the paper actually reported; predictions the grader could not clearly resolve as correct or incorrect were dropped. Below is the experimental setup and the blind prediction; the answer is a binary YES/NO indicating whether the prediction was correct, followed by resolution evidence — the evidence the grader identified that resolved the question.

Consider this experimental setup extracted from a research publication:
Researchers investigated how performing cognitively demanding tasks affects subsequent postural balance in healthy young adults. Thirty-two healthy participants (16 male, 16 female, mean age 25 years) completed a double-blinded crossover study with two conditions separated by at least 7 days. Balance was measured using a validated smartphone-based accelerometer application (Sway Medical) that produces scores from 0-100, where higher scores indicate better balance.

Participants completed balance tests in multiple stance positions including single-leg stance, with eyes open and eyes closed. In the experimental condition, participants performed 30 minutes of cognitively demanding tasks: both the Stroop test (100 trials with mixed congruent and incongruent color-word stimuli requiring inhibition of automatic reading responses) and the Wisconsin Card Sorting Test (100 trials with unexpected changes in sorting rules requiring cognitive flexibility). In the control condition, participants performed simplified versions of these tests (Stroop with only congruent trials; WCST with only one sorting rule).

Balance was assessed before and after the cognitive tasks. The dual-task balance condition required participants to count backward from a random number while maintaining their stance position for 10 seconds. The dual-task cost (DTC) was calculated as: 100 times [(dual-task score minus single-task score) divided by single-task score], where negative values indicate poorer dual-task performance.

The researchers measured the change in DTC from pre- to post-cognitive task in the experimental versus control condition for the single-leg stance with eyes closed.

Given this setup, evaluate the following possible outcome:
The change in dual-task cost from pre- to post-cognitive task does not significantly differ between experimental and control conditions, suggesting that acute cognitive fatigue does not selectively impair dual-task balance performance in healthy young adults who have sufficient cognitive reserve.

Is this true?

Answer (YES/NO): NO